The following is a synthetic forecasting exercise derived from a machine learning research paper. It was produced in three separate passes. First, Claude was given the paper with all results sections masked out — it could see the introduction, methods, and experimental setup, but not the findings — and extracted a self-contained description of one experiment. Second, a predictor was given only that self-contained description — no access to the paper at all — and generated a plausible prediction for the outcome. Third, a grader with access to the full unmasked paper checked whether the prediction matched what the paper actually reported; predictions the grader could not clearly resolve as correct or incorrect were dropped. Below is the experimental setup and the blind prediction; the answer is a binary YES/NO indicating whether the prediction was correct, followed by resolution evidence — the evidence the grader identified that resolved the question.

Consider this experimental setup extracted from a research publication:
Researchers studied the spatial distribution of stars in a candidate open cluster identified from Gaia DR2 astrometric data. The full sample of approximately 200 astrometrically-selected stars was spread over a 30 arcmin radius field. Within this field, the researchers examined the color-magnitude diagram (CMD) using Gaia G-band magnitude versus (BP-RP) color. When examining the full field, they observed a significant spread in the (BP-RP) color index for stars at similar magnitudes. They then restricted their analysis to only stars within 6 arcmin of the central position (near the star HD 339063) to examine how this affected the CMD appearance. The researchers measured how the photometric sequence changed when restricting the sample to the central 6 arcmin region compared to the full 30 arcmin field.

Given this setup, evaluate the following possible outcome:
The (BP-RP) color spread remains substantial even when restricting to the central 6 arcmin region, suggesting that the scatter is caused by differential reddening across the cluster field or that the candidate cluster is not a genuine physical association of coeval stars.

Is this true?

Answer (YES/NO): NO